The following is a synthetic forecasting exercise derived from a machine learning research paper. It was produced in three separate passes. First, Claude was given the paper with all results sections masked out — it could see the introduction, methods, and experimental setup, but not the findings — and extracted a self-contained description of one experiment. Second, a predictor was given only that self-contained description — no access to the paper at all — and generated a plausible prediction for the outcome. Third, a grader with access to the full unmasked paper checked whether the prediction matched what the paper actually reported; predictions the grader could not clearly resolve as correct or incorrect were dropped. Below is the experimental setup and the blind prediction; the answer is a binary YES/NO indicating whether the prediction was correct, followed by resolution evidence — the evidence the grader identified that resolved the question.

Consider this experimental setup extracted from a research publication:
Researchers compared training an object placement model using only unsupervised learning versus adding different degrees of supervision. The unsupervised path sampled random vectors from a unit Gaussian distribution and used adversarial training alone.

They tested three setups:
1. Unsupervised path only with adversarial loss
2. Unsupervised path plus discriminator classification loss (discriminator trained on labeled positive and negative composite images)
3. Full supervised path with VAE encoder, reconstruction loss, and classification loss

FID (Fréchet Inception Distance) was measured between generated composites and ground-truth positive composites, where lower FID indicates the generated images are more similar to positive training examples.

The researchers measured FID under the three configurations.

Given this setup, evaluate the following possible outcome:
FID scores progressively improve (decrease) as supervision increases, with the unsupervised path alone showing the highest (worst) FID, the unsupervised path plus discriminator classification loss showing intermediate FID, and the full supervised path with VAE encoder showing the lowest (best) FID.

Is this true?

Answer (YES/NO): YES